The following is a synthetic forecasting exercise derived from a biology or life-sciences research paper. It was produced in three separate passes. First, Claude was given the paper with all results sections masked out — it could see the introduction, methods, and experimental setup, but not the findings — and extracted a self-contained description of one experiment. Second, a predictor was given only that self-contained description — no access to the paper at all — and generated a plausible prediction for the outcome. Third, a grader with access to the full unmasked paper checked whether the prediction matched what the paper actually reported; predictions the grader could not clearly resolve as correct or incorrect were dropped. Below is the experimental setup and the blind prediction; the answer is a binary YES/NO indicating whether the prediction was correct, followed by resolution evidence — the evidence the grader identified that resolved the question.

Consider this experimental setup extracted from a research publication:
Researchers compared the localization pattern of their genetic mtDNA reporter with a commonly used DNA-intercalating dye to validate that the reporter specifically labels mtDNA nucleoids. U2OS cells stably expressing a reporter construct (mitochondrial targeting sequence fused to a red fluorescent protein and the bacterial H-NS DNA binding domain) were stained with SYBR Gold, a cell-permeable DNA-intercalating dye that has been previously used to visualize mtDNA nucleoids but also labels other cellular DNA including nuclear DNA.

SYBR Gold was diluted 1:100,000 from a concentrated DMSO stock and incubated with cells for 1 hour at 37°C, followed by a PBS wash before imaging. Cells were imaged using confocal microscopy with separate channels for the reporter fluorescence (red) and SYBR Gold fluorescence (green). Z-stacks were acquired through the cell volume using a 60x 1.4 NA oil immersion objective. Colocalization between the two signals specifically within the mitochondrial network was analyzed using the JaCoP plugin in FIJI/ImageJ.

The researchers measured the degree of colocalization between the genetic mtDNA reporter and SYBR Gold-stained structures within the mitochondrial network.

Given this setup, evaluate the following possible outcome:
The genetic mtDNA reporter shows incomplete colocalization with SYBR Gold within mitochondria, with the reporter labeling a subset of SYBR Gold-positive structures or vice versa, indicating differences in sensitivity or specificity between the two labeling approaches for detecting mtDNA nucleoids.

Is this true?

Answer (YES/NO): NO